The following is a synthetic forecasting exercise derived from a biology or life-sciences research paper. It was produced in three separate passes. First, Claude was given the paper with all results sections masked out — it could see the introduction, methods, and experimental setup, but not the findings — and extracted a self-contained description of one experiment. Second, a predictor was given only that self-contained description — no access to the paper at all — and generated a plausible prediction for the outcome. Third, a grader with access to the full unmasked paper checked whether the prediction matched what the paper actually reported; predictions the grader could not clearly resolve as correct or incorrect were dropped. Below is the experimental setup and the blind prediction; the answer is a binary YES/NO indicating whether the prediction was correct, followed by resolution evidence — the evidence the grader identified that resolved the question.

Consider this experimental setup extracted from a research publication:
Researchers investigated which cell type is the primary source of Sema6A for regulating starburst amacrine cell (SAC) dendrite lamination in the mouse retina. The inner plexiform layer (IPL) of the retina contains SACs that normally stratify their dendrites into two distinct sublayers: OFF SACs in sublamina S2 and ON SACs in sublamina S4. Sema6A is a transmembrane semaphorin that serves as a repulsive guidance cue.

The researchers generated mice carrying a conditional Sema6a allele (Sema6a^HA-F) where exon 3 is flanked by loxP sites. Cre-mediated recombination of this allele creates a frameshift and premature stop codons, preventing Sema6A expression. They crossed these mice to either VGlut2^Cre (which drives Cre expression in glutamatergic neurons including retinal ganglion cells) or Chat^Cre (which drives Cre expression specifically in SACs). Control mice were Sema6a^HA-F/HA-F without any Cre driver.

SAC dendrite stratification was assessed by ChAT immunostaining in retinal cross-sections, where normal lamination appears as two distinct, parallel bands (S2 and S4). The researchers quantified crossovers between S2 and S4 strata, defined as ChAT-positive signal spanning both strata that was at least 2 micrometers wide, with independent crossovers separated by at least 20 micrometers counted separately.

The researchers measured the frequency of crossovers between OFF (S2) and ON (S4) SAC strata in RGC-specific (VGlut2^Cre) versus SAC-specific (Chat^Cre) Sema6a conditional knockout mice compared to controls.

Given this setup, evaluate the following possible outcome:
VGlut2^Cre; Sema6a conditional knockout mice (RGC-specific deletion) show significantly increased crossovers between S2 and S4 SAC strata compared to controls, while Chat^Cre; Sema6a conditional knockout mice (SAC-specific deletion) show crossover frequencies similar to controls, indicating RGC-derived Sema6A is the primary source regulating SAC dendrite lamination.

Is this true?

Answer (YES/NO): NO